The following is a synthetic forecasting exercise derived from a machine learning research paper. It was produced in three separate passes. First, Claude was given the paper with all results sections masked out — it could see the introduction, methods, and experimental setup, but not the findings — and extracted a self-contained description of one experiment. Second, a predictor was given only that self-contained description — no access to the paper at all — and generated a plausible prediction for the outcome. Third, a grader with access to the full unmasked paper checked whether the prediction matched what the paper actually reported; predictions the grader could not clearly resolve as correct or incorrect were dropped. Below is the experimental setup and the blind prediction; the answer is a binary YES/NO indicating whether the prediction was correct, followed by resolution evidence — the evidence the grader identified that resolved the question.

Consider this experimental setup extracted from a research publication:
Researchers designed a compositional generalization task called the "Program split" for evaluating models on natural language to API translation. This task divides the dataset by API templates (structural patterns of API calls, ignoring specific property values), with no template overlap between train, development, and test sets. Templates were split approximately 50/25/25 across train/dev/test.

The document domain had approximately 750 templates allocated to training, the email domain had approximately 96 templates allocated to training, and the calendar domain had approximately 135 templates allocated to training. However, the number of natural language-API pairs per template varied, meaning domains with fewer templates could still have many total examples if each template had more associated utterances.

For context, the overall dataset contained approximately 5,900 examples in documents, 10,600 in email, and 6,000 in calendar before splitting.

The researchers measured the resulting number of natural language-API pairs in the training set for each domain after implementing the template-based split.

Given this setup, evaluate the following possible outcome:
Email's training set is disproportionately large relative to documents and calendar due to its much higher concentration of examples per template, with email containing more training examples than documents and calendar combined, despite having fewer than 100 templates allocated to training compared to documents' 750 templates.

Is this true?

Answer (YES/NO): NO